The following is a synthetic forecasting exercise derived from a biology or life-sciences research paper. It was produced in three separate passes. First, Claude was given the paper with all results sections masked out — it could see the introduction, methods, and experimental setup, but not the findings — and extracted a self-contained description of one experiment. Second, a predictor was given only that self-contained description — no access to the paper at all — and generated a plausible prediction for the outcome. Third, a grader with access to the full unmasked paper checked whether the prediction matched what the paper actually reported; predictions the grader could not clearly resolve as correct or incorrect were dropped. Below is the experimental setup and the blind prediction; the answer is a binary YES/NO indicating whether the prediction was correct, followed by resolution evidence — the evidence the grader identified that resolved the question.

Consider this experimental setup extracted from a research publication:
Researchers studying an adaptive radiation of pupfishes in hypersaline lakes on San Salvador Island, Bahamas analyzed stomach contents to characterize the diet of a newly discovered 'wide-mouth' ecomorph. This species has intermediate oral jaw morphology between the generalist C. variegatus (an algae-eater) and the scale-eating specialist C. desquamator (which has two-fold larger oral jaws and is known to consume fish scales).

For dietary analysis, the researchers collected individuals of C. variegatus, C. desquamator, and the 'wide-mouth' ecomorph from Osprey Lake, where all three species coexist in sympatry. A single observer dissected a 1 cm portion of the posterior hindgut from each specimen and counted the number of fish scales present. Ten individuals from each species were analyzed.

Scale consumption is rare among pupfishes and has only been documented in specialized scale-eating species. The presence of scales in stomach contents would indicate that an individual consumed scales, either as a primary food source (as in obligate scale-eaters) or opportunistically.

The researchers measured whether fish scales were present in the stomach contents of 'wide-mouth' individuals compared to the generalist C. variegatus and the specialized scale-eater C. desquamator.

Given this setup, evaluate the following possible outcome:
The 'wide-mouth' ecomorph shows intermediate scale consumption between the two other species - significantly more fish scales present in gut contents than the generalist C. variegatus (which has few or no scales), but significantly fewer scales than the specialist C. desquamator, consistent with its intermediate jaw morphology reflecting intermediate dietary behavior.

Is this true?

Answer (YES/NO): YES